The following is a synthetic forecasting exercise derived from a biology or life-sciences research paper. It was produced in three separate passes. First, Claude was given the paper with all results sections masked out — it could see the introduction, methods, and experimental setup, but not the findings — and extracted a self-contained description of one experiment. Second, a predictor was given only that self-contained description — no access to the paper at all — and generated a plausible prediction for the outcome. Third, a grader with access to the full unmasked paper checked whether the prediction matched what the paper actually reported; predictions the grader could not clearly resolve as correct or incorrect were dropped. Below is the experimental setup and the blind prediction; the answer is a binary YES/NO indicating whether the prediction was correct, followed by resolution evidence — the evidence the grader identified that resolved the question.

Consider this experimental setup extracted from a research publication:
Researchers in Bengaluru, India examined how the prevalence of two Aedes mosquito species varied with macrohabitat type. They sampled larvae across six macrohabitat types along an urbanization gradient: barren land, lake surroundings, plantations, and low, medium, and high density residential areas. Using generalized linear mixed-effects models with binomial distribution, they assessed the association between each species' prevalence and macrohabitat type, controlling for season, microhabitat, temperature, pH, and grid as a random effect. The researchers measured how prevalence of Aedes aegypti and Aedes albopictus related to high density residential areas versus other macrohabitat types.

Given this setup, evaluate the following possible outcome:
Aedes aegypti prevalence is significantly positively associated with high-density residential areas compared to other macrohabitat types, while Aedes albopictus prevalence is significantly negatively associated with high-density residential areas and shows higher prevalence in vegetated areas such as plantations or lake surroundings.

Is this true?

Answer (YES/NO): NO